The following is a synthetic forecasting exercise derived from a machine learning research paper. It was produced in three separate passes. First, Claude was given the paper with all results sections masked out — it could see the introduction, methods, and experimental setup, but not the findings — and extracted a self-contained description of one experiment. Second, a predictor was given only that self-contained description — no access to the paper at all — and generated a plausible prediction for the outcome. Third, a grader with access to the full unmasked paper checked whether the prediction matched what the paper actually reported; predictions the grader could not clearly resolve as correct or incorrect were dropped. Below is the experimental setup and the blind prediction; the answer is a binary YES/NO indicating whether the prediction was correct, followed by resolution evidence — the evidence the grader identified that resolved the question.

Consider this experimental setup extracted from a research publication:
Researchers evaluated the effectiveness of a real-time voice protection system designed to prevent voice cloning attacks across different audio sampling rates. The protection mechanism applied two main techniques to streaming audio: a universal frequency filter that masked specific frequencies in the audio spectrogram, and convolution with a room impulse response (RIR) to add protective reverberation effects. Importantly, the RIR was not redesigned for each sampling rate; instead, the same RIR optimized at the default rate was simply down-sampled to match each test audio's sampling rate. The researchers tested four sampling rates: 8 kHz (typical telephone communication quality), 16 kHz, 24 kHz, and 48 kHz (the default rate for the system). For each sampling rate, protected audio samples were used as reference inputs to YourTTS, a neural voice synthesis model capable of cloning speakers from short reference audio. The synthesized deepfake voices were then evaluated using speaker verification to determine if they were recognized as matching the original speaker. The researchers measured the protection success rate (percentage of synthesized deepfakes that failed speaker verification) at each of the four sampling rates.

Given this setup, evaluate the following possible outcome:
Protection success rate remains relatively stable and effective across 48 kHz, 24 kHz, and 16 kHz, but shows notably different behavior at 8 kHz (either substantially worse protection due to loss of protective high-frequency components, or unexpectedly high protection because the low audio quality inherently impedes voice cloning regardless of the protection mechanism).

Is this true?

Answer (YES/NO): YES